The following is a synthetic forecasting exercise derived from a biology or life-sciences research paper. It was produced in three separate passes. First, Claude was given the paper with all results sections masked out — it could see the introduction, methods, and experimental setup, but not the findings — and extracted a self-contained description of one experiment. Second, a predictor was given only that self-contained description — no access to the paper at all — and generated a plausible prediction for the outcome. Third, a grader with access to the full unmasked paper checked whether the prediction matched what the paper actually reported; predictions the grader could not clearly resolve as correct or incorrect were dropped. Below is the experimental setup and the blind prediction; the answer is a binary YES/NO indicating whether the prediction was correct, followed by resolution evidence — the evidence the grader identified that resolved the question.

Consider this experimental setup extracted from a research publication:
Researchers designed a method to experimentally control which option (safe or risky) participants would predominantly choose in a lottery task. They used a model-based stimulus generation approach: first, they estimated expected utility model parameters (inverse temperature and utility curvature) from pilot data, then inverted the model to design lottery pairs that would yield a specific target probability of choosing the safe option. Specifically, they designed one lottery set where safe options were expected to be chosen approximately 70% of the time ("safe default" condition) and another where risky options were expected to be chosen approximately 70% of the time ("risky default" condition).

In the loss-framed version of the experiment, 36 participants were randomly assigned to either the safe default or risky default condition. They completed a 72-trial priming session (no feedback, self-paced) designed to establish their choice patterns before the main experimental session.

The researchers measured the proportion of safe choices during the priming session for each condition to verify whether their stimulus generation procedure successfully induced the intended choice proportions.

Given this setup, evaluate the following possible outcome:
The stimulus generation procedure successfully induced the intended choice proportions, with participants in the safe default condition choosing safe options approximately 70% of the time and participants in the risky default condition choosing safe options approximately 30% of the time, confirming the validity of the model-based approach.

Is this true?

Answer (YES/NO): NO